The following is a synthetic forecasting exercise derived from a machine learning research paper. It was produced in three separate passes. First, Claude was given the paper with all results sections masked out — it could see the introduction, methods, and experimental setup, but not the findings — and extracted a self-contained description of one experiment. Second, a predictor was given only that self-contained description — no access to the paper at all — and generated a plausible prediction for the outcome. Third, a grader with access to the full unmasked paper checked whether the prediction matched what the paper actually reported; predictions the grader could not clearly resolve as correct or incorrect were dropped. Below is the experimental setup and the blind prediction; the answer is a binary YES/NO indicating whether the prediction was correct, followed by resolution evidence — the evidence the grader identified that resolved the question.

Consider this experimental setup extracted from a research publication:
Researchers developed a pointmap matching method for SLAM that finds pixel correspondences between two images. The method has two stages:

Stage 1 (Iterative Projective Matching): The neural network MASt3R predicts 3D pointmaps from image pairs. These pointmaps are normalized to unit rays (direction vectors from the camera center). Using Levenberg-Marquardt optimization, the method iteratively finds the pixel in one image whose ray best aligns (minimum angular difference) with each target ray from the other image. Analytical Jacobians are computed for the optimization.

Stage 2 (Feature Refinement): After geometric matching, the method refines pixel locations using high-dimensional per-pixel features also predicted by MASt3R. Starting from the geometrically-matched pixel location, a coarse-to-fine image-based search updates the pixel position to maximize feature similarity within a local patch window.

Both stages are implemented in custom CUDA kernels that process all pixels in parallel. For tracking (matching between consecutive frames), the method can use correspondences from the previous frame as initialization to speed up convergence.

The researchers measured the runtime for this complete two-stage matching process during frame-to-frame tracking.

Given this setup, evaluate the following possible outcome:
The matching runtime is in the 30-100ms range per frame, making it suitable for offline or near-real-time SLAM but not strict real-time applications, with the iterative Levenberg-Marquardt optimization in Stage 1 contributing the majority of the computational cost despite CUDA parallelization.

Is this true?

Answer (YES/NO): NO